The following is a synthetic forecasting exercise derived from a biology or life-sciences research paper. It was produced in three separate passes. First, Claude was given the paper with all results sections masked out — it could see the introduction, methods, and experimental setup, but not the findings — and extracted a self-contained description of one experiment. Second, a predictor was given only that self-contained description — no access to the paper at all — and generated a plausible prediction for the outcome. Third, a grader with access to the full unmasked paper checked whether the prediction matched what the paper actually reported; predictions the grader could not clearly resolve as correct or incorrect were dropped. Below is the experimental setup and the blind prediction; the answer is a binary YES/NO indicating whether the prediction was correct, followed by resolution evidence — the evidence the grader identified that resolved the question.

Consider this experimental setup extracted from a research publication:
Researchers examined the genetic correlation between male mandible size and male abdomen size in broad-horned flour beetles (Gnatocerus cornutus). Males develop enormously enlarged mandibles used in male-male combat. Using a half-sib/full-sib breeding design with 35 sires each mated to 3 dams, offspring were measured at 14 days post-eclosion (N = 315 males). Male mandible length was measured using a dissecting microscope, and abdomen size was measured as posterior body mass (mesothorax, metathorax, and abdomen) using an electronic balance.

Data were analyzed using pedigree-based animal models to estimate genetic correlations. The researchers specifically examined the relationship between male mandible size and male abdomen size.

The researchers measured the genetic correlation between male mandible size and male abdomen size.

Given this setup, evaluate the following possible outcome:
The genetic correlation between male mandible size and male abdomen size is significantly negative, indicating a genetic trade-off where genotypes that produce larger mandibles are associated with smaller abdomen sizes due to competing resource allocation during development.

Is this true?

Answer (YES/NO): YES